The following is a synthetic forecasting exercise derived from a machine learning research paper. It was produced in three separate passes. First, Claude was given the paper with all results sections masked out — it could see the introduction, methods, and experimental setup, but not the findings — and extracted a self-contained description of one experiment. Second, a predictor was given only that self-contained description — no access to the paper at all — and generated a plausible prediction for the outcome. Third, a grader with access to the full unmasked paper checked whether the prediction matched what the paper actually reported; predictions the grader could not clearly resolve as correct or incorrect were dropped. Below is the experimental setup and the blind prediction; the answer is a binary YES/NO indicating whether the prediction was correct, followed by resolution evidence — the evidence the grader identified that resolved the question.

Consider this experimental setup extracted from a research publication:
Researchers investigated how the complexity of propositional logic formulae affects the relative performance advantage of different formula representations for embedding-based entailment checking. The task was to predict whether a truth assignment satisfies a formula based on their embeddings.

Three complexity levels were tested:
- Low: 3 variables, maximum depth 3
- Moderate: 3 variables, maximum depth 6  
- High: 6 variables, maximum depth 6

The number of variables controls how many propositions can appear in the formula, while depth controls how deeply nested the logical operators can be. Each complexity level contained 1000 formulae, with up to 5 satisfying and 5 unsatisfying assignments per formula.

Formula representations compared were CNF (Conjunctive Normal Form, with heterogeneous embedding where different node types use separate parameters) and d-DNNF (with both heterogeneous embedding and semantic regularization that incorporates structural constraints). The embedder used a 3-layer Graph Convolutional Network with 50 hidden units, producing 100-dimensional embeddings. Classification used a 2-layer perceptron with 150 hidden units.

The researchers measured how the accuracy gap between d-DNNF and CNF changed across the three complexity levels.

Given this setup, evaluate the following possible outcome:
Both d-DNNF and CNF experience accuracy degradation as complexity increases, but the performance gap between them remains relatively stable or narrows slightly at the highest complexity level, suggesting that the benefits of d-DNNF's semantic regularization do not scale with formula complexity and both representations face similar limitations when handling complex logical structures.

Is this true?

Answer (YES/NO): NO